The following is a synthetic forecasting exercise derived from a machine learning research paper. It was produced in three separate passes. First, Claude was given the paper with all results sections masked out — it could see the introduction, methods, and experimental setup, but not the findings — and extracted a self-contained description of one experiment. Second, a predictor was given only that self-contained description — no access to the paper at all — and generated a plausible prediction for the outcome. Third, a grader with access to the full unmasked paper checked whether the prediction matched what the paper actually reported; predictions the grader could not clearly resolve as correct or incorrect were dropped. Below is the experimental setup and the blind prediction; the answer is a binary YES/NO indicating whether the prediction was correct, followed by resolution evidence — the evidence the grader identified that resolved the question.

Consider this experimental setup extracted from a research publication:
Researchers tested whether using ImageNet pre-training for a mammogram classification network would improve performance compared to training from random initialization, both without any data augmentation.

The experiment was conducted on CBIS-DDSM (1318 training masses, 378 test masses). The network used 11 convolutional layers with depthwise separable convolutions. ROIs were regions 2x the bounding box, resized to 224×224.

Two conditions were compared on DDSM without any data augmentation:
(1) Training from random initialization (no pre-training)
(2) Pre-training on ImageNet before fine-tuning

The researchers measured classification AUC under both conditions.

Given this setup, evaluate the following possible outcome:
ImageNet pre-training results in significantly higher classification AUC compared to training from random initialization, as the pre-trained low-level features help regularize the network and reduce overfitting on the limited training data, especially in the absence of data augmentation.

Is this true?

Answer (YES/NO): YES